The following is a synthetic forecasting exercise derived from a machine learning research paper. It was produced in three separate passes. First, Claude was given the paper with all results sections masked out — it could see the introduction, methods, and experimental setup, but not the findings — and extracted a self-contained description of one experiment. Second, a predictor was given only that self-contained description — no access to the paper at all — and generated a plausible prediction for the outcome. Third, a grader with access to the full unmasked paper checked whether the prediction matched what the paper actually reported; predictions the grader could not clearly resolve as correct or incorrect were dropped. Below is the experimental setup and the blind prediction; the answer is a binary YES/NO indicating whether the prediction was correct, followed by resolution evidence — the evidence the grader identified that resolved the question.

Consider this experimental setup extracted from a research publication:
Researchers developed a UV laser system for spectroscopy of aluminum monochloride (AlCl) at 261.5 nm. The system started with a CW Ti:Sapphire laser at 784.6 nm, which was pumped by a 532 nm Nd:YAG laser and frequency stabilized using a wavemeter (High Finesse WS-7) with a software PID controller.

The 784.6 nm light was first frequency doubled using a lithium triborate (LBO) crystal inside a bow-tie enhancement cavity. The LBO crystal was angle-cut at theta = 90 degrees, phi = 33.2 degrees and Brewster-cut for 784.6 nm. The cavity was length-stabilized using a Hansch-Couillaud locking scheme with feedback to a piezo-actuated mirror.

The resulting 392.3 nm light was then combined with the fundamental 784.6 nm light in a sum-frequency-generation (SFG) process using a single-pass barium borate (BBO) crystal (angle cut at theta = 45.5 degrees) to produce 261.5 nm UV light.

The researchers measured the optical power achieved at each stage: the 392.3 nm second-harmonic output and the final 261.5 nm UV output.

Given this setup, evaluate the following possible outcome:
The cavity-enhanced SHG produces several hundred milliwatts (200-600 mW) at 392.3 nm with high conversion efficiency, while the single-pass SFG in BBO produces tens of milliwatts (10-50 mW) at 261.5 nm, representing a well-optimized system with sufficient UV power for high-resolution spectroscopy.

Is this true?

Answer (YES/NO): NO